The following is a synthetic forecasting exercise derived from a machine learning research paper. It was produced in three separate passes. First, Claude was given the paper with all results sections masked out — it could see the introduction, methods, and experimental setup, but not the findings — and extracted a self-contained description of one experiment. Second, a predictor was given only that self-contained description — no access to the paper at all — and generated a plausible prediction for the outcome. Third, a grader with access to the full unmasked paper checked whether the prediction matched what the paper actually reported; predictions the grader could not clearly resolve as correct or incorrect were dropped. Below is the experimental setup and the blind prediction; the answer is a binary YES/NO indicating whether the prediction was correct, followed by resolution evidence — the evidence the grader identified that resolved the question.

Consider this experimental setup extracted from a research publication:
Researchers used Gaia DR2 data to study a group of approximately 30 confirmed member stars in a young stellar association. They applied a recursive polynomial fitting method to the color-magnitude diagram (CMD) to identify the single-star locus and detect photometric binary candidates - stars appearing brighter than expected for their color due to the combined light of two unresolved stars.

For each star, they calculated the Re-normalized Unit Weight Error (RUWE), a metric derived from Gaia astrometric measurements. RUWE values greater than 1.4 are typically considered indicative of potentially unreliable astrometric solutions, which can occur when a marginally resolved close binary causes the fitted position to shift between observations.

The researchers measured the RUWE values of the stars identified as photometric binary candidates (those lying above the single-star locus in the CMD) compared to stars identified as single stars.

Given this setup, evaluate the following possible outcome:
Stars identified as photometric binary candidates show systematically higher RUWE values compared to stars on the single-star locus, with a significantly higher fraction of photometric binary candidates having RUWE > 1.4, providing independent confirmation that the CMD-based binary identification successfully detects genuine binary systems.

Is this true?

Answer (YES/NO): YES